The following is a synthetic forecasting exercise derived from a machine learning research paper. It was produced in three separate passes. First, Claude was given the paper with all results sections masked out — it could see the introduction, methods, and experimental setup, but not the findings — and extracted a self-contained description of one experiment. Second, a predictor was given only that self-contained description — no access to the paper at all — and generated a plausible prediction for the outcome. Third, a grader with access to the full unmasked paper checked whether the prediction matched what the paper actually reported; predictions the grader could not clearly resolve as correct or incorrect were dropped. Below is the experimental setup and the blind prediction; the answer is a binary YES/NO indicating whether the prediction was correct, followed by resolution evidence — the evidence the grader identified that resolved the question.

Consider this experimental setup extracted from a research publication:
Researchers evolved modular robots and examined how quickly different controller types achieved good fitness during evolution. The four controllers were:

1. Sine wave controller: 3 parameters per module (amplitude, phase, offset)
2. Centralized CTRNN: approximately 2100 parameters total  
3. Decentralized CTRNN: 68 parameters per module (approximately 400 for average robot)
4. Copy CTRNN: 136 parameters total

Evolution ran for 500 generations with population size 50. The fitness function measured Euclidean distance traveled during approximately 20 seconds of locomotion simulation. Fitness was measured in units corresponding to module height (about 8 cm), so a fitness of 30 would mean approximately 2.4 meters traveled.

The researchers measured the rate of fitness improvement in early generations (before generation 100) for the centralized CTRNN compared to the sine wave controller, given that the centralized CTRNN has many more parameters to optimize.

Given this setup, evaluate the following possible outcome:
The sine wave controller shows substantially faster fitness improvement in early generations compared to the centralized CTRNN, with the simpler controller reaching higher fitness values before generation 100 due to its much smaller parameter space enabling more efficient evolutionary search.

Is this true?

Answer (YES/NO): NO